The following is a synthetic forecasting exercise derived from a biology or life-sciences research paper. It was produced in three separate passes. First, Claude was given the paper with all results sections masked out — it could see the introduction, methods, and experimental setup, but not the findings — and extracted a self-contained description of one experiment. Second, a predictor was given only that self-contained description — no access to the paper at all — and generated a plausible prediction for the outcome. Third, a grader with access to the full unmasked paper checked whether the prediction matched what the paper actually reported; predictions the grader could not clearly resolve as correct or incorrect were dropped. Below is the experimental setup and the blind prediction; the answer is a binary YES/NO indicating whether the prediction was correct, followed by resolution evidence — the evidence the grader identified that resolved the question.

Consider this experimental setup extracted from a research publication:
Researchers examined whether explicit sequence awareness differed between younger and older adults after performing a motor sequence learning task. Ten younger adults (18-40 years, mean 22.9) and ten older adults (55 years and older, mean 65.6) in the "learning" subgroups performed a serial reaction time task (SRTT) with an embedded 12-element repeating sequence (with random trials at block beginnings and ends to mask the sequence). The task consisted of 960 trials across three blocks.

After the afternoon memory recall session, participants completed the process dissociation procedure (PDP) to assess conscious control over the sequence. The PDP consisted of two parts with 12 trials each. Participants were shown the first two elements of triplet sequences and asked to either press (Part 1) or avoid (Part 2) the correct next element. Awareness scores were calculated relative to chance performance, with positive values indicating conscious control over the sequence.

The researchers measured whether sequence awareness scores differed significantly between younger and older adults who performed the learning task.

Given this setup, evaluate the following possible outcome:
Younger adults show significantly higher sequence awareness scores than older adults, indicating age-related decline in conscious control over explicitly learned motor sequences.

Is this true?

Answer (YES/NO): NO